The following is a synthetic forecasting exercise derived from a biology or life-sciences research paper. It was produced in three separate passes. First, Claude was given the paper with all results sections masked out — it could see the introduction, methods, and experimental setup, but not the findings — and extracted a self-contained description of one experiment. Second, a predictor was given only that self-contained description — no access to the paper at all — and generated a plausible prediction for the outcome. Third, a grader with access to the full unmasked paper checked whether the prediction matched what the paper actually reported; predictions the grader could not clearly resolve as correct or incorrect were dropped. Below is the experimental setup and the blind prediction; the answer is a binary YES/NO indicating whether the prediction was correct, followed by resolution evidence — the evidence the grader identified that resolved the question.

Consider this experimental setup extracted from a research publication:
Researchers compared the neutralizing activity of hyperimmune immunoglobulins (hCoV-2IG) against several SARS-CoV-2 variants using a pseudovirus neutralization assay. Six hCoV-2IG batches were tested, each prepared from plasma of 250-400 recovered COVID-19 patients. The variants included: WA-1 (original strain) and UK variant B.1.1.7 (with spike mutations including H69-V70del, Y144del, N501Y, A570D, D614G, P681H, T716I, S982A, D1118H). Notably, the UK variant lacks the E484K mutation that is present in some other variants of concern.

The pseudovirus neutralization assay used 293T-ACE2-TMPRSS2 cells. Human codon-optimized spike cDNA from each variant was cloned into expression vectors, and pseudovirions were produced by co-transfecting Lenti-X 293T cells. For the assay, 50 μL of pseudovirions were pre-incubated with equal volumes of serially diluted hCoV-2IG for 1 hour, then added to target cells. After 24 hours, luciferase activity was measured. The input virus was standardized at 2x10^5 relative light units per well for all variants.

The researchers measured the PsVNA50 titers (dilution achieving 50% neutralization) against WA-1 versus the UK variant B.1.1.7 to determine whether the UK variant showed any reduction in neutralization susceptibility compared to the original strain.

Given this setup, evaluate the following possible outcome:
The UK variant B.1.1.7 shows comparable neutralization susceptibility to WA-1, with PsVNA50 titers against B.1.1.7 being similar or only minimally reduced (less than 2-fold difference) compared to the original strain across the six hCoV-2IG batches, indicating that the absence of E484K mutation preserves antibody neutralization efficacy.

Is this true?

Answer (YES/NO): YES